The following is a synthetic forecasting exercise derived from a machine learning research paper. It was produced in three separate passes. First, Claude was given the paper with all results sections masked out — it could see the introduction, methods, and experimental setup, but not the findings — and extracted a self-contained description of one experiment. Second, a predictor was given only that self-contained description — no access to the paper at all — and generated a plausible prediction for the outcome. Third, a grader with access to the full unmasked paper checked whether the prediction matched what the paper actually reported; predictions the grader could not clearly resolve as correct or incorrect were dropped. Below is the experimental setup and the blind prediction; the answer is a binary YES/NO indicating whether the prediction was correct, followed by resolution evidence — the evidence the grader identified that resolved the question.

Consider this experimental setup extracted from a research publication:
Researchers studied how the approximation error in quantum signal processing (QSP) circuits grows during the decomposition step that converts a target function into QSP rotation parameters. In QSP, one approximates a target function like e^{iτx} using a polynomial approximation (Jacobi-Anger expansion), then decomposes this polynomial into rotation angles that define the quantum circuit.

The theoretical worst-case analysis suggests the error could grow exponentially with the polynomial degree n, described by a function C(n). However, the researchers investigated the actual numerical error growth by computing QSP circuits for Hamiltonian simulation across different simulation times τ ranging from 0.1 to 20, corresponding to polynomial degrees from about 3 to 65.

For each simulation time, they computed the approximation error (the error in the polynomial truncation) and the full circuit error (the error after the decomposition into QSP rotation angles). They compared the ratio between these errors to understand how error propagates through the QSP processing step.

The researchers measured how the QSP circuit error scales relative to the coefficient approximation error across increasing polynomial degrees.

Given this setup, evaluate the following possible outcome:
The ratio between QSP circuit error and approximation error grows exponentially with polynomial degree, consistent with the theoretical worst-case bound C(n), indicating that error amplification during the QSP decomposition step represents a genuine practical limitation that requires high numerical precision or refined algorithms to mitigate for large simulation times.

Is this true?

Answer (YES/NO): NO